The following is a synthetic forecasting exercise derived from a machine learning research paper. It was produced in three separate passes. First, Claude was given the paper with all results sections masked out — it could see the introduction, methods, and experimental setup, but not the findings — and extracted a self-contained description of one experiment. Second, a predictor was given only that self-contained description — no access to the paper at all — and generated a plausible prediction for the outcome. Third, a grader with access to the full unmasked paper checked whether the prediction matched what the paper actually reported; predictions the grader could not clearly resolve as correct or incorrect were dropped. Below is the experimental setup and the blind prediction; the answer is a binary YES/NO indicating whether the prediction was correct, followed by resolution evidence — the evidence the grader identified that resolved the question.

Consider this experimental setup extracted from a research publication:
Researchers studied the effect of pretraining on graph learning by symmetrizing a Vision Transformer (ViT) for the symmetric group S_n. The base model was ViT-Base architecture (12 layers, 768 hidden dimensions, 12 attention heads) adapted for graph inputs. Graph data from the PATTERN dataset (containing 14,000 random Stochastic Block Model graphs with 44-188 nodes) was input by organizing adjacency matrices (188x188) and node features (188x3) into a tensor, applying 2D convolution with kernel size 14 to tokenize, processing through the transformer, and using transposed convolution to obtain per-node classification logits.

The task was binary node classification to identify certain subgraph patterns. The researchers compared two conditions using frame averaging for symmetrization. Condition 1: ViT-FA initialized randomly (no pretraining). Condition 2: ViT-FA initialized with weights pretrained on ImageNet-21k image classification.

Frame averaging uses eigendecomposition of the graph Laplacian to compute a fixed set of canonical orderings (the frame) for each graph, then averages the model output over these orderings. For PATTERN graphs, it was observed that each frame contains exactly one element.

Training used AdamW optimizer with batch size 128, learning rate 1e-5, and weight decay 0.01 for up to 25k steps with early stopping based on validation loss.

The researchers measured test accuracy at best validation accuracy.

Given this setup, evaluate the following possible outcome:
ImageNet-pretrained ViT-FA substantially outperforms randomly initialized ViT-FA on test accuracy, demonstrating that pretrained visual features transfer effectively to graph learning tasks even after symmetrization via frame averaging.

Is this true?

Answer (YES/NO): YES